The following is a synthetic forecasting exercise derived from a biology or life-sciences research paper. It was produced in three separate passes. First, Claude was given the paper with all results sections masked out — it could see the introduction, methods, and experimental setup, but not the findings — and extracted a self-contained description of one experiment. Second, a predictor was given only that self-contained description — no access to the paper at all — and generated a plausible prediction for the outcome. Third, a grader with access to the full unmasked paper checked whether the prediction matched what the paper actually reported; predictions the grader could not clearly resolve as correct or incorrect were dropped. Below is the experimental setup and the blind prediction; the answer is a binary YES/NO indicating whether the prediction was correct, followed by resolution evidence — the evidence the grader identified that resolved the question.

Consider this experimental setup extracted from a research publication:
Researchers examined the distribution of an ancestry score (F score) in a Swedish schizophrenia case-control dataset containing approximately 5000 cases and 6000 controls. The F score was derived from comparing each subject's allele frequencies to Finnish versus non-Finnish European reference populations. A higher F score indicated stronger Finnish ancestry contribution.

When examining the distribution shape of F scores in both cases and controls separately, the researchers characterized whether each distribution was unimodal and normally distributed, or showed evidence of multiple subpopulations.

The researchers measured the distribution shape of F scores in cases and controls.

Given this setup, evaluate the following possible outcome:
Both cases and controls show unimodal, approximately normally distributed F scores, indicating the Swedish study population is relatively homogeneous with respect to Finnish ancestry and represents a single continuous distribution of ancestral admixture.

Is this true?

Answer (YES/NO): NO